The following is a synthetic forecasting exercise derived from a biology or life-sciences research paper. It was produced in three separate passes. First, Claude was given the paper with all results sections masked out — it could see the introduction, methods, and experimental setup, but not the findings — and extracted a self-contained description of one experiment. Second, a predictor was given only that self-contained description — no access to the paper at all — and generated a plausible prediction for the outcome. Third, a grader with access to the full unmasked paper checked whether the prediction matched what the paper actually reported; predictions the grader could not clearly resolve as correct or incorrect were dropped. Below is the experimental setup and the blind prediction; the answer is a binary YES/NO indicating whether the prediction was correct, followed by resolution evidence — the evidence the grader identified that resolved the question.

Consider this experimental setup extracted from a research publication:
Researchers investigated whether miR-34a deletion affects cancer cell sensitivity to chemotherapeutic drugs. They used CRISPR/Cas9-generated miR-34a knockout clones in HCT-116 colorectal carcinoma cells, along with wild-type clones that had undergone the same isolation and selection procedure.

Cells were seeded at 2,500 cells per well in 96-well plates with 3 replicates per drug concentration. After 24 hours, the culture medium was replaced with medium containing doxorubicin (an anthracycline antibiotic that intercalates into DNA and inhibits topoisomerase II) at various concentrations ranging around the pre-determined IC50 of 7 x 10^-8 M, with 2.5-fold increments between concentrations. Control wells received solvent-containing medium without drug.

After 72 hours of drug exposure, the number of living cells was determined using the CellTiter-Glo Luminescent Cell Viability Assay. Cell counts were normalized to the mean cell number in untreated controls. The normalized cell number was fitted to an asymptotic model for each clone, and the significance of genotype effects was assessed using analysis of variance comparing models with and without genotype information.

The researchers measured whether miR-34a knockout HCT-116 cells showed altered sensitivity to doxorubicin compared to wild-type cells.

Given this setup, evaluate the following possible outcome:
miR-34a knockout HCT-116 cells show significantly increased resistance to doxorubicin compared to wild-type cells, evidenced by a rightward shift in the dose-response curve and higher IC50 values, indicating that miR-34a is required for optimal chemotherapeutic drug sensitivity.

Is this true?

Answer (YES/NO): NO